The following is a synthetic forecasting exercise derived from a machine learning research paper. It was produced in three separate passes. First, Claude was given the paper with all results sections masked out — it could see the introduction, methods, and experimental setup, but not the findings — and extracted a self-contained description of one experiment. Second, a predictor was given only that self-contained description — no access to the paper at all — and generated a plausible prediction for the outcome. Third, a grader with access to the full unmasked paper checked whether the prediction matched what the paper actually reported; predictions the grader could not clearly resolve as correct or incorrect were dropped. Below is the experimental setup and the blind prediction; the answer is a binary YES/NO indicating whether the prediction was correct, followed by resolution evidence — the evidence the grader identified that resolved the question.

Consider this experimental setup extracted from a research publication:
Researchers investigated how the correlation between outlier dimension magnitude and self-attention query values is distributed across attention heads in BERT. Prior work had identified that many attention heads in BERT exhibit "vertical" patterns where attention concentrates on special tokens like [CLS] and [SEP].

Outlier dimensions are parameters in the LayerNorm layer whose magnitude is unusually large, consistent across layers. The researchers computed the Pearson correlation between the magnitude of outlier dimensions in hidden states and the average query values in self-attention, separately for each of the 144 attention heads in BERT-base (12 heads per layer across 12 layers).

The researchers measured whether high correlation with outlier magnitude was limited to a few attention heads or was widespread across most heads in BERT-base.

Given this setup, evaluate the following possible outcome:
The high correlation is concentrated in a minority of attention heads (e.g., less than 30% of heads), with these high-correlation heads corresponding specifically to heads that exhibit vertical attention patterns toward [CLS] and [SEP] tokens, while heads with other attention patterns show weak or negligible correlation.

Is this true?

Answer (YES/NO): NO